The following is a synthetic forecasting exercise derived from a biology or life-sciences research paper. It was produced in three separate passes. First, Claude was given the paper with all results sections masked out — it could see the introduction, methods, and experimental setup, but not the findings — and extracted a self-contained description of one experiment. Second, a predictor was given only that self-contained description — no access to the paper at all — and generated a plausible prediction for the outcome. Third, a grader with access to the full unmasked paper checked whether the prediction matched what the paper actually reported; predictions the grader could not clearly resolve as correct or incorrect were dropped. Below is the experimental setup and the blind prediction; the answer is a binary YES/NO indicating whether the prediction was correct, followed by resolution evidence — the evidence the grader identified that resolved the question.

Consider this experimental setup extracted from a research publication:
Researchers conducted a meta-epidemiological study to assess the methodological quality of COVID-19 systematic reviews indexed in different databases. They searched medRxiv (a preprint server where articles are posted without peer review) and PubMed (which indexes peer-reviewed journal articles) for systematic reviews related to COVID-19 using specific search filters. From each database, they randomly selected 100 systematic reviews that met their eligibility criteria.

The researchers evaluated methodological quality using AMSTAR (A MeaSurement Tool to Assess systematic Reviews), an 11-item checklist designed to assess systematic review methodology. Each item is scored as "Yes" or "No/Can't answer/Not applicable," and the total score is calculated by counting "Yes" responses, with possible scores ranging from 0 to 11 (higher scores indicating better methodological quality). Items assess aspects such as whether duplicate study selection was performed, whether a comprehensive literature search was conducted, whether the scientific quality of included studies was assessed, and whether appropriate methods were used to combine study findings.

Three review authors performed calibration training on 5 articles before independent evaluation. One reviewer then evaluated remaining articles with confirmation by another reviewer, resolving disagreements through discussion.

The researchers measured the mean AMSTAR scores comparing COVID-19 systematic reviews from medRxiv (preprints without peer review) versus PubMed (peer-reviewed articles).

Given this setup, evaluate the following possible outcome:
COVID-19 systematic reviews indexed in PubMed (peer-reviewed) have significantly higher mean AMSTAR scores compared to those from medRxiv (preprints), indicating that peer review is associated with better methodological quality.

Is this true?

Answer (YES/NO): NO